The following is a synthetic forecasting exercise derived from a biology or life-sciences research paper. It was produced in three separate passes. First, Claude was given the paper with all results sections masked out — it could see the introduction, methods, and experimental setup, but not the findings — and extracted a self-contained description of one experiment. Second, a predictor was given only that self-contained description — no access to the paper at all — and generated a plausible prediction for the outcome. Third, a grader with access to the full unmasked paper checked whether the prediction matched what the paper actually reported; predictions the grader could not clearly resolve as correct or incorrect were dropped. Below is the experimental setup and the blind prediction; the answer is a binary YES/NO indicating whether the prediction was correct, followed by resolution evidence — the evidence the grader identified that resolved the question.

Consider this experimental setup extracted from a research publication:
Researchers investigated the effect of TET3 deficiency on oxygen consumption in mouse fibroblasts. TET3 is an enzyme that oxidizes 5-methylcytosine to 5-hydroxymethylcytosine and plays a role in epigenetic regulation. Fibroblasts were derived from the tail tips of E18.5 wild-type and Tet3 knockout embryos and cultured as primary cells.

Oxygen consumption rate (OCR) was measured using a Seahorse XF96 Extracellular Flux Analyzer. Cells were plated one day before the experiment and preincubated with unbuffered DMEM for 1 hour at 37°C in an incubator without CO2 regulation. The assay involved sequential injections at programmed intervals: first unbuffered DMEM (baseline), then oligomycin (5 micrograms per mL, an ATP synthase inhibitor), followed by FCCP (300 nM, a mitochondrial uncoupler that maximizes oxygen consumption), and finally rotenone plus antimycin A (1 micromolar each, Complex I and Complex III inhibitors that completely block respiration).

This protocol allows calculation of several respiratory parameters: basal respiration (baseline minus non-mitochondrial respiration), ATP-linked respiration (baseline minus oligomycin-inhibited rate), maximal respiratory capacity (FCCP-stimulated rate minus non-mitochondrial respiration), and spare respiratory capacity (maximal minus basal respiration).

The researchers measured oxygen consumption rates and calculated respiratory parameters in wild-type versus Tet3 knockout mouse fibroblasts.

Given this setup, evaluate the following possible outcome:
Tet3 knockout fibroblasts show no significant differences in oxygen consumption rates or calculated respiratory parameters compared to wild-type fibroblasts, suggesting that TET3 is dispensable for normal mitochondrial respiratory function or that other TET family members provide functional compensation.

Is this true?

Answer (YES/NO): YES